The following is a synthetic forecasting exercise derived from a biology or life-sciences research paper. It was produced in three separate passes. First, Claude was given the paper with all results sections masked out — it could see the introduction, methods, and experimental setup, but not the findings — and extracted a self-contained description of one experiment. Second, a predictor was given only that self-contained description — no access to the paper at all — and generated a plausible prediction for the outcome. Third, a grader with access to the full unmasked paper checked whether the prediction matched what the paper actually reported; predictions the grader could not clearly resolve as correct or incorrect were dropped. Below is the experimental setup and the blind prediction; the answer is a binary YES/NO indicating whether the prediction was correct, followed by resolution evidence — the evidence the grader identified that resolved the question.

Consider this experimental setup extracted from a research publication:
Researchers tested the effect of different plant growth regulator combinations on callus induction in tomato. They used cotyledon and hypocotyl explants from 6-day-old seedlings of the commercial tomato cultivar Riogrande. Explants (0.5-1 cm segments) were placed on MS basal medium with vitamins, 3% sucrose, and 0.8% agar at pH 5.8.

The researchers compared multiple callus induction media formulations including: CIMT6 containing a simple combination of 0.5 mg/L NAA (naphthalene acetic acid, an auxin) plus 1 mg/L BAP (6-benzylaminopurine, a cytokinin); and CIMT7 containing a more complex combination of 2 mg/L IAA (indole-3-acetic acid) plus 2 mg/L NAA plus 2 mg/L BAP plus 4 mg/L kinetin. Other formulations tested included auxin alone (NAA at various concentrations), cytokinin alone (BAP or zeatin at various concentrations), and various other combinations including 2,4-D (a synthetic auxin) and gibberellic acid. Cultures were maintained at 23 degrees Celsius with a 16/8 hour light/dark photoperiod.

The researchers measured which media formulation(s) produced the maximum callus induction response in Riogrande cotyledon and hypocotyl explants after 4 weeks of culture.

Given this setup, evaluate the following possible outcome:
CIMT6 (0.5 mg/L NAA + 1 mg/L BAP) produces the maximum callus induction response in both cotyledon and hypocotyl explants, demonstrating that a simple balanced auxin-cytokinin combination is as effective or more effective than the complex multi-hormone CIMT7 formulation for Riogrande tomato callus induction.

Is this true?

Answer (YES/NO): NO